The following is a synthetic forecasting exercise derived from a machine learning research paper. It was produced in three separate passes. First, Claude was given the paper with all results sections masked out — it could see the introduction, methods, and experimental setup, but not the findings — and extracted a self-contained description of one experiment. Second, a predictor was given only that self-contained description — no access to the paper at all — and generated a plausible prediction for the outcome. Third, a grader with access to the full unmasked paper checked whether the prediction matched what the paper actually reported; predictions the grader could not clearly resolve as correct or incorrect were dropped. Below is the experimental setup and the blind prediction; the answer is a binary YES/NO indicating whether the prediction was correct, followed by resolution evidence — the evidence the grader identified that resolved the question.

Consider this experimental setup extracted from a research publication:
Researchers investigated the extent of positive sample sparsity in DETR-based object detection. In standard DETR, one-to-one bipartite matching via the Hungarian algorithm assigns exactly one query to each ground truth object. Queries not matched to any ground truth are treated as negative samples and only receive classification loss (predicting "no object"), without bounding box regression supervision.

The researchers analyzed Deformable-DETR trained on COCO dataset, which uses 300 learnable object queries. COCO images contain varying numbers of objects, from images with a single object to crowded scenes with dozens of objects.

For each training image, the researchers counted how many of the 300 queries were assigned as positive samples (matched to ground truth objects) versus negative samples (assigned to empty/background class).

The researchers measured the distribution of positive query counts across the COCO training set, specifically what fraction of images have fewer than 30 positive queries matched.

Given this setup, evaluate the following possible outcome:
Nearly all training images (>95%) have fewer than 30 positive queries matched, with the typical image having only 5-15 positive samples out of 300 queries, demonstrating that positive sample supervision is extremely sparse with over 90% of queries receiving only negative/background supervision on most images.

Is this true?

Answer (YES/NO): NO